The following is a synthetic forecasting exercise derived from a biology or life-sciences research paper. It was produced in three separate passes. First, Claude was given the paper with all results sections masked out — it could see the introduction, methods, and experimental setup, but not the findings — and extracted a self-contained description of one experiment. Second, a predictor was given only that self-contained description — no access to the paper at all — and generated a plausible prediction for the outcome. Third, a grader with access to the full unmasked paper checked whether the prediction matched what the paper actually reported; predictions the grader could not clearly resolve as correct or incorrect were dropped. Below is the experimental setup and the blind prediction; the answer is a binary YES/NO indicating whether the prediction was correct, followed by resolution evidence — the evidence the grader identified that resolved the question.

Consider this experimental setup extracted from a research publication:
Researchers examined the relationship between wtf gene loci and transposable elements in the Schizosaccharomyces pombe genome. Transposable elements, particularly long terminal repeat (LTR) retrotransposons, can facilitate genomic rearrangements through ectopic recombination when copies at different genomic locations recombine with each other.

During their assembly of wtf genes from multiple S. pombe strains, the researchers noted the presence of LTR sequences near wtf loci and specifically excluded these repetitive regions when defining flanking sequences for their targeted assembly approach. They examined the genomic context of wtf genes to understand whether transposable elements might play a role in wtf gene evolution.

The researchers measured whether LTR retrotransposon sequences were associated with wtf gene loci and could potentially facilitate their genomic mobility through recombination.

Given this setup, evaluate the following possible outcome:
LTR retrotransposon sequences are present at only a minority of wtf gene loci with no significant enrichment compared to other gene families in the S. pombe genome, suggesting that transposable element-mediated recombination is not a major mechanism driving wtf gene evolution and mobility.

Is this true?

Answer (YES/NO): NO